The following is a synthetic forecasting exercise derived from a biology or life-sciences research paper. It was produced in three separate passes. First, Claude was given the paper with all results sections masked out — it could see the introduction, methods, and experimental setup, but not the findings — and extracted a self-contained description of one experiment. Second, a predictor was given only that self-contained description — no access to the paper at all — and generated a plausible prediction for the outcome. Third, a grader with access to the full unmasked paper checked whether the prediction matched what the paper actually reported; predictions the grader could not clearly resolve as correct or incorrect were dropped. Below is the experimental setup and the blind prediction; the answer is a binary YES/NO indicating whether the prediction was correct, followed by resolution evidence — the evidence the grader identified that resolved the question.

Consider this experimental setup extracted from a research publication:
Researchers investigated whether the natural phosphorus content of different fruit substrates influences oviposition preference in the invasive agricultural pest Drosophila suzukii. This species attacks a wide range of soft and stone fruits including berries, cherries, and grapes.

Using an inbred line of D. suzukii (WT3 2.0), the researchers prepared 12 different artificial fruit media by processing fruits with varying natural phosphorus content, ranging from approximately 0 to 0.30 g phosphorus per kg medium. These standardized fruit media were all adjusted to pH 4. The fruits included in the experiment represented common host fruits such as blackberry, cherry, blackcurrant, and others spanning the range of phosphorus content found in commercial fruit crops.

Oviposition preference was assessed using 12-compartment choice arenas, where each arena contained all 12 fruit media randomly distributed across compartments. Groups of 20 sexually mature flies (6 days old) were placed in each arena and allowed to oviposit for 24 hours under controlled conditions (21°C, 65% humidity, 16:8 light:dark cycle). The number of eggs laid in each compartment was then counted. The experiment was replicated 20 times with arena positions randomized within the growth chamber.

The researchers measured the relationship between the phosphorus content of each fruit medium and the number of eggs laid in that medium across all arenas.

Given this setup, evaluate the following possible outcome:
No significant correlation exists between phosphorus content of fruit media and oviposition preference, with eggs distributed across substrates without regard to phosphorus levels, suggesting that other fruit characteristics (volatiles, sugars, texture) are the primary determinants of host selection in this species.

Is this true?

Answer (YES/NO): NO